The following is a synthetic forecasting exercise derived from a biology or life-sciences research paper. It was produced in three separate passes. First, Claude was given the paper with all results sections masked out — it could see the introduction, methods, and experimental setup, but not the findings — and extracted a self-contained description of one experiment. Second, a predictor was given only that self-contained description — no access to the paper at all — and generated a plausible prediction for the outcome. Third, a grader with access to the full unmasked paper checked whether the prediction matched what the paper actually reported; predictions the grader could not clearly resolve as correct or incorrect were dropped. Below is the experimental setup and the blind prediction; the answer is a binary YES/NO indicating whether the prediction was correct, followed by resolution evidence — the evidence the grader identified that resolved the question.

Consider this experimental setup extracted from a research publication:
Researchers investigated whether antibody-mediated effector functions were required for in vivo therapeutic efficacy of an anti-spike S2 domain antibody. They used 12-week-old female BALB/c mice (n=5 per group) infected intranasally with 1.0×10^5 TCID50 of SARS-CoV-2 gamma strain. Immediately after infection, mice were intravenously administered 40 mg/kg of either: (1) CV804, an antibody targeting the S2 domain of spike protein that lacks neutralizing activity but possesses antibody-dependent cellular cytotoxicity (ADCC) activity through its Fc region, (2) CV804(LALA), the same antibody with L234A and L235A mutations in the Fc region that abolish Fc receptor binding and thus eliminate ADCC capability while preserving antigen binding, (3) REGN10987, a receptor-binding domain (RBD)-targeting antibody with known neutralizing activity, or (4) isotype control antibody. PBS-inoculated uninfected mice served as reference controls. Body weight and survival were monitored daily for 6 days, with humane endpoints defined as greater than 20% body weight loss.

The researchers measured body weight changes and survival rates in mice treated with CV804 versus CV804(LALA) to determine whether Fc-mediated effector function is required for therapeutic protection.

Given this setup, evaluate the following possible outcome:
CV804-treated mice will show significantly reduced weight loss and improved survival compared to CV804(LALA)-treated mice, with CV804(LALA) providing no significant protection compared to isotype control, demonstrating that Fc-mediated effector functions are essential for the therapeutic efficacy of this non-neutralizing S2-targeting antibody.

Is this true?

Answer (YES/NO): NO